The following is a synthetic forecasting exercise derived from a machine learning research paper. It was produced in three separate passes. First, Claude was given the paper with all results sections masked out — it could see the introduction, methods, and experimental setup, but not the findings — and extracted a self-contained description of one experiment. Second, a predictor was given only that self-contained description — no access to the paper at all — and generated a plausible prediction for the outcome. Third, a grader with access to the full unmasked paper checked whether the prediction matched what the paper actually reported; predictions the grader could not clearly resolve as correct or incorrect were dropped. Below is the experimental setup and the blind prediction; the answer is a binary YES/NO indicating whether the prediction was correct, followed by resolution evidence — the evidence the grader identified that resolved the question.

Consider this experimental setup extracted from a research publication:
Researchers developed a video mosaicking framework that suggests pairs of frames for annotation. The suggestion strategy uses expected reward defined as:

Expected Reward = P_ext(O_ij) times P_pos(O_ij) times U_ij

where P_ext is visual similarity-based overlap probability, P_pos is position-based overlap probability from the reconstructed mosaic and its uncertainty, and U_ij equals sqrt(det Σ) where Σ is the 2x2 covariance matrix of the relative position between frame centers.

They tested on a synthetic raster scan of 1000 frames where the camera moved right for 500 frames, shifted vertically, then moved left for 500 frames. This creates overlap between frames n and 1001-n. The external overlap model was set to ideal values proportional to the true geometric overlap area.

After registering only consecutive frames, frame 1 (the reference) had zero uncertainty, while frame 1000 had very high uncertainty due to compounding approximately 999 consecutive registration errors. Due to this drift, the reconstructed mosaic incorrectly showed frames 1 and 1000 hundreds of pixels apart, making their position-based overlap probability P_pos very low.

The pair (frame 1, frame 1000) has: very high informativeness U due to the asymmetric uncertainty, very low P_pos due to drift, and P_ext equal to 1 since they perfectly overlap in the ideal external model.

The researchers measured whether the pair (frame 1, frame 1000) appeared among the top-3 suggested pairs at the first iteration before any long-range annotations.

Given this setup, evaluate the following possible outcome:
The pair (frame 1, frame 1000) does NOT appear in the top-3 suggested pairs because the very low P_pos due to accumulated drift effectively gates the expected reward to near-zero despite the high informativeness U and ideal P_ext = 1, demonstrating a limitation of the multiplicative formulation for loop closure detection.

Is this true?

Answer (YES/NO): NO